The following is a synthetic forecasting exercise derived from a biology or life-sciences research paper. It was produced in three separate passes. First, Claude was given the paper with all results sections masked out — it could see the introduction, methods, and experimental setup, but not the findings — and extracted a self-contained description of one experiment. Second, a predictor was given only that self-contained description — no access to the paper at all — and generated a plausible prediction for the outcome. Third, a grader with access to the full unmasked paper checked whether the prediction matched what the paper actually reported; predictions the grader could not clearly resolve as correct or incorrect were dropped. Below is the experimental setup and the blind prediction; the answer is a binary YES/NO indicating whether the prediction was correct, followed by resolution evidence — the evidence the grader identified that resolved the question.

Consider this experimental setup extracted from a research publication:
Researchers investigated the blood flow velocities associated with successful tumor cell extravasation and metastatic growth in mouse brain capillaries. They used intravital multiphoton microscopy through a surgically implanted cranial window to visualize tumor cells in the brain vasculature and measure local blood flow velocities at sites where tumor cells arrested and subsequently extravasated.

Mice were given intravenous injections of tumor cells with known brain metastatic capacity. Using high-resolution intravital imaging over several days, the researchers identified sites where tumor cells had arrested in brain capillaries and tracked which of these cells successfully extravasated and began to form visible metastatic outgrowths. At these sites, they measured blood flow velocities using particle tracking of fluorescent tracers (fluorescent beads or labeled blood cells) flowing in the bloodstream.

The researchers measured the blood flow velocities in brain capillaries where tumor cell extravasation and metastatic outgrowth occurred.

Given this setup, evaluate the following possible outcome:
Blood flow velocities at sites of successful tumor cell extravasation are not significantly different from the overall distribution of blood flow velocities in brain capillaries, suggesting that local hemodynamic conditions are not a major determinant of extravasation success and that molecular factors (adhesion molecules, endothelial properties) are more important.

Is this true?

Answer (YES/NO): NO